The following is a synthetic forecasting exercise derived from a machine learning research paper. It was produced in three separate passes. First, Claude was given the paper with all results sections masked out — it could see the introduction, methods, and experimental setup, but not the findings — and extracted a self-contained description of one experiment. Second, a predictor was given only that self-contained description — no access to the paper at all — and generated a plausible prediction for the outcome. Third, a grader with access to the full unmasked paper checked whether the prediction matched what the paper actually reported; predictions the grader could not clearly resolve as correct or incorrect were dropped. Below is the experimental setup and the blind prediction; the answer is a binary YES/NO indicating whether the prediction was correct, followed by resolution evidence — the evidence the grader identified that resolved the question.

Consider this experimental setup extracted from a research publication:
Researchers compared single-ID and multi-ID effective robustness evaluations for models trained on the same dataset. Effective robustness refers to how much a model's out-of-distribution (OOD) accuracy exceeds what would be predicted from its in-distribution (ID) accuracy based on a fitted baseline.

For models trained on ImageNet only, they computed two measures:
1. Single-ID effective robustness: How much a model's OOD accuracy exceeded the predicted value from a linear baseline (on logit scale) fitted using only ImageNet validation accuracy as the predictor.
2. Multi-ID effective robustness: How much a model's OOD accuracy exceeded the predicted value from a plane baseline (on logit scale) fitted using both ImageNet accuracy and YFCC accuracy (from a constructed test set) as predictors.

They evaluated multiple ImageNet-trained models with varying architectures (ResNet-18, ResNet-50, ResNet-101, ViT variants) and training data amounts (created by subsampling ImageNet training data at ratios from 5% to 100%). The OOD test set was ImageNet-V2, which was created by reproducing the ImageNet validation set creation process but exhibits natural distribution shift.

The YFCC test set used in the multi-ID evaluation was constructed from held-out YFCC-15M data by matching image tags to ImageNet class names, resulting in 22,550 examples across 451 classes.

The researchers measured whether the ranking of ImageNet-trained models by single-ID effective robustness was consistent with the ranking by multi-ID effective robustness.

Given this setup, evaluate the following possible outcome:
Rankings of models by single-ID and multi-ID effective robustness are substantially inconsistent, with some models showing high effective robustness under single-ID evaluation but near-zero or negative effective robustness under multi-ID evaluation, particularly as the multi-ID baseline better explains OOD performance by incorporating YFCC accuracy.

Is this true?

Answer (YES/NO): NO